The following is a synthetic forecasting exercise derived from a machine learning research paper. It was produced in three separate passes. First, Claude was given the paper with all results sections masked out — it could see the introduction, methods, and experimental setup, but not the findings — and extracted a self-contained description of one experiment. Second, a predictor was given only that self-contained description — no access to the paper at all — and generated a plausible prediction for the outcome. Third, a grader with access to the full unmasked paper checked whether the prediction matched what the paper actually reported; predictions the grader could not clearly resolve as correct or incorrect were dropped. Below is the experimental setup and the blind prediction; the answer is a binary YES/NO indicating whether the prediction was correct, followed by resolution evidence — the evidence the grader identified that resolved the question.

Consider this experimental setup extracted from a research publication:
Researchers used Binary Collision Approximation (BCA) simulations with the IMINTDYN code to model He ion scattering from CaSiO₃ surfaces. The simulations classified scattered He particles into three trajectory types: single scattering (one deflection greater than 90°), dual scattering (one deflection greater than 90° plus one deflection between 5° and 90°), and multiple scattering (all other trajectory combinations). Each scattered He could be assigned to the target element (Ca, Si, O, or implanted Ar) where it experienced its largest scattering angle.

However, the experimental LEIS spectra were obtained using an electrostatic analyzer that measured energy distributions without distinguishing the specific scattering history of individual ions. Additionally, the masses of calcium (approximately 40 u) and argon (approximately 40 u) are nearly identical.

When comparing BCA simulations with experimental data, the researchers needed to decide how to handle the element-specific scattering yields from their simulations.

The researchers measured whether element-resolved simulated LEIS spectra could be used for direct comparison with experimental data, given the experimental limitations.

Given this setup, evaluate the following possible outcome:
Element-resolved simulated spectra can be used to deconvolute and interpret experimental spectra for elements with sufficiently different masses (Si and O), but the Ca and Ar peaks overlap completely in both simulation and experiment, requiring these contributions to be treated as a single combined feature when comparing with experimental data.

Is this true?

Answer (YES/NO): NO